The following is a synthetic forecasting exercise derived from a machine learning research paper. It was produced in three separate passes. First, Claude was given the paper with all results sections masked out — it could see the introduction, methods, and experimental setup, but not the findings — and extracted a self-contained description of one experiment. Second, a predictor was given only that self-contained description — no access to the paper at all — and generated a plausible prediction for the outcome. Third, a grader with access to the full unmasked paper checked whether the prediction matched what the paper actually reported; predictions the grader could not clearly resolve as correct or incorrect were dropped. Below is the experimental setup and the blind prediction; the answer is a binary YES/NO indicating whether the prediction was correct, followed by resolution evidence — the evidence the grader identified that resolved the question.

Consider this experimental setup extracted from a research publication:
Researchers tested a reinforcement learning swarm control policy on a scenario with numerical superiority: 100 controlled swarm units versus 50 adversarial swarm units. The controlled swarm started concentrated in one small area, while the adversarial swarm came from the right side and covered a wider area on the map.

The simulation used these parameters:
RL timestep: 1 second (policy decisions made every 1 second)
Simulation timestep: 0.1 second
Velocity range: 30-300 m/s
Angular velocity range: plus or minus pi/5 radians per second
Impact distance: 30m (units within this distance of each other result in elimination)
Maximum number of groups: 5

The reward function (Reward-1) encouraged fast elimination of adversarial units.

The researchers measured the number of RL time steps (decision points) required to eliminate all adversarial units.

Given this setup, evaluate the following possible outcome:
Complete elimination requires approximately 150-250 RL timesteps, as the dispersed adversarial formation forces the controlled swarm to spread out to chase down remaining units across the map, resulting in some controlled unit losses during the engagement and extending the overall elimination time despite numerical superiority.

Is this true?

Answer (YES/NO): NO